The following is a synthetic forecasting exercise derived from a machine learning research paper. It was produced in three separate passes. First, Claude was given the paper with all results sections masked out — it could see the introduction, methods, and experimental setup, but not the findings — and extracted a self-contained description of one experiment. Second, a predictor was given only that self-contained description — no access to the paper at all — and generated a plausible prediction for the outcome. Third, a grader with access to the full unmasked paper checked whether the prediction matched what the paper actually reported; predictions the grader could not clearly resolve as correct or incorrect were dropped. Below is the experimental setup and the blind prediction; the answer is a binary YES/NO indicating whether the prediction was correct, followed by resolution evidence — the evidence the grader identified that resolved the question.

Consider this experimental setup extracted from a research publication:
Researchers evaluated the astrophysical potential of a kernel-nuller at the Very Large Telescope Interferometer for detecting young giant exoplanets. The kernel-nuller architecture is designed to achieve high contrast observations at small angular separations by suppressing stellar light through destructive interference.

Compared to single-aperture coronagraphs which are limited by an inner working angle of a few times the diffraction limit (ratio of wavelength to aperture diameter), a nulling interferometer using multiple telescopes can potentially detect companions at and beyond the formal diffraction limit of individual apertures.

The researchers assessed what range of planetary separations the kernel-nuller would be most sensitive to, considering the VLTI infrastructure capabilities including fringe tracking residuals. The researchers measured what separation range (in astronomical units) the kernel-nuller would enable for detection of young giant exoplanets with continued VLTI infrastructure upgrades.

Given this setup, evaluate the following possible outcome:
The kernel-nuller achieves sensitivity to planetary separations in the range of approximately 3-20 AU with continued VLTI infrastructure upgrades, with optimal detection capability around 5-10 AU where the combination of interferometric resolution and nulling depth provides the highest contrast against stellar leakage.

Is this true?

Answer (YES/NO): NO